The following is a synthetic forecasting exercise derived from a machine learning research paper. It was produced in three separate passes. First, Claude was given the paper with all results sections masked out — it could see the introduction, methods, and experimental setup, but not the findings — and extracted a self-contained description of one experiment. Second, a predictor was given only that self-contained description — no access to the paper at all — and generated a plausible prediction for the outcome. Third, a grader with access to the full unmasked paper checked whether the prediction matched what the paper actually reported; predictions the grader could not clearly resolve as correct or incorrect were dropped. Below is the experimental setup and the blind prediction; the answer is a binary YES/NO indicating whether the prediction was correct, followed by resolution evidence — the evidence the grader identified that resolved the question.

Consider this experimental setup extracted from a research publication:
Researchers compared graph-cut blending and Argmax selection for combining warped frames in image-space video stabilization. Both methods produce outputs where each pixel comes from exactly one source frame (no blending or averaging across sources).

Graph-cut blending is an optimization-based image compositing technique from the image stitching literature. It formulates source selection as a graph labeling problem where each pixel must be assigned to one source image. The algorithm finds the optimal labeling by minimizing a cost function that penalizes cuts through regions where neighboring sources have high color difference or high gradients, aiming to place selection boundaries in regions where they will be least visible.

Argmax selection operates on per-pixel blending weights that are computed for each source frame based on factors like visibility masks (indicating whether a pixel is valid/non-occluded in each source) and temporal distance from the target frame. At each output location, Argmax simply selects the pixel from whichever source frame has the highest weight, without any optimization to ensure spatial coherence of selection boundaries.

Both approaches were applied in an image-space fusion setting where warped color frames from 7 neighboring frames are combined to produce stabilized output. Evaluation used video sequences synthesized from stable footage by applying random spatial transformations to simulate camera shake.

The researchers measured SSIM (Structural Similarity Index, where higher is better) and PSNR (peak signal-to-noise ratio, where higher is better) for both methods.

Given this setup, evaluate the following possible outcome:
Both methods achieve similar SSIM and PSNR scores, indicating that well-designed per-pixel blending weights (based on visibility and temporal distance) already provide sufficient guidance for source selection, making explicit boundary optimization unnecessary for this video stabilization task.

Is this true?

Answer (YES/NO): YES